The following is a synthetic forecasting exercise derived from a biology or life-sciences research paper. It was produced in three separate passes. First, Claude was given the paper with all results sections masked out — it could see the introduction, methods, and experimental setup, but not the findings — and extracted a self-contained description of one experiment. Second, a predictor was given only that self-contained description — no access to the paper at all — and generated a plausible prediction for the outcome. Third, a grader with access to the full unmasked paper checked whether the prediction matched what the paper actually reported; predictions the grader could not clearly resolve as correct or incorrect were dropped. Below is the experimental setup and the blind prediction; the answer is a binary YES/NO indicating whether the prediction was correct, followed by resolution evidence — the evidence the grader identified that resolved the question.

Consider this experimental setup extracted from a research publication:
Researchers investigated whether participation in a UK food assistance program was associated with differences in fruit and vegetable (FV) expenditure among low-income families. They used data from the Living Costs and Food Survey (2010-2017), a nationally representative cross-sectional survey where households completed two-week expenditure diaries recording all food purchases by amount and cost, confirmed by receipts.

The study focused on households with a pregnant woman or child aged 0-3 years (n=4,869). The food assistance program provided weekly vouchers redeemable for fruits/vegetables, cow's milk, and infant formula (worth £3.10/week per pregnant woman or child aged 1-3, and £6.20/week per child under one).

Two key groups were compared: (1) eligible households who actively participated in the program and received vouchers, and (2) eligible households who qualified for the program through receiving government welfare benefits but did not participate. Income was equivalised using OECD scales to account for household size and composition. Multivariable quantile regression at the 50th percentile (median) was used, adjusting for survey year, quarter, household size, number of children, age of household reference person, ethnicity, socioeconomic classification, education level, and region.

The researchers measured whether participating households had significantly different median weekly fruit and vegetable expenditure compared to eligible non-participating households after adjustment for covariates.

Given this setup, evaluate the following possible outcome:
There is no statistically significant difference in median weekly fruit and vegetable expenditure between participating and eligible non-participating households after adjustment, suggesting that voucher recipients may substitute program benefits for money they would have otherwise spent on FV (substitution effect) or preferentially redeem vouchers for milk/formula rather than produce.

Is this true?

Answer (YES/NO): YES